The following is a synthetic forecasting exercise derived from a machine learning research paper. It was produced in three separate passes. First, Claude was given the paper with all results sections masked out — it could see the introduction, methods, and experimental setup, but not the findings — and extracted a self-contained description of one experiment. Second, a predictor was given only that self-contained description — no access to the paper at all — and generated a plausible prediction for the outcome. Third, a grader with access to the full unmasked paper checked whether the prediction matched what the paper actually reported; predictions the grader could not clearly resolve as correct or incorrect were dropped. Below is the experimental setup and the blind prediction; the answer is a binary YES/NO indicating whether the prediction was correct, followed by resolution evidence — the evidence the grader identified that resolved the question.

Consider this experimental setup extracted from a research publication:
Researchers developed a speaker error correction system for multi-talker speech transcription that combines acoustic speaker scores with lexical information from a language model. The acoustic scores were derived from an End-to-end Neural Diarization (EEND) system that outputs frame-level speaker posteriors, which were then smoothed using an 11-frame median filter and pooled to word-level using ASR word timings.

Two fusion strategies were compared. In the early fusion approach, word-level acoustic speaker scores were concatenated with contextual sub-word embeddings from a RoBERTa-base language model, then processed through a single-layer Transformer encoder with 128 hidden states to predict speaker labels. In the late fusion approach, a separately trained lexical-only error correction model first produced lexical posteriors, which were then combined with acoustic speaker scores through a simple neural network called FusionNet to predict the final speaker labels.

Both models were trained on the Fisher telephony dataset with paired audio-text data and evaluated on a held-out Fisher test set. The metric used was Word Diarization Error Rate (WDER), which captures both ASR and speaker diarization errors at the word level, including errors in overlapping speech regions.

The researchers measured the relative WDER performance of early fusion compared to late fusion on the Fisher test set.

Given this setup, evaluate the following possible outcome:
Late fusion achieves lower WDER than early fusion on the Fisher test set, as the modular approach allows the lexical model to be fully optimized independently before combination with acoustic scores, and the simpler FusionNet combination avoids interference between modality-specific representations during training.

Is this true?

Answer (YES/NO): NO